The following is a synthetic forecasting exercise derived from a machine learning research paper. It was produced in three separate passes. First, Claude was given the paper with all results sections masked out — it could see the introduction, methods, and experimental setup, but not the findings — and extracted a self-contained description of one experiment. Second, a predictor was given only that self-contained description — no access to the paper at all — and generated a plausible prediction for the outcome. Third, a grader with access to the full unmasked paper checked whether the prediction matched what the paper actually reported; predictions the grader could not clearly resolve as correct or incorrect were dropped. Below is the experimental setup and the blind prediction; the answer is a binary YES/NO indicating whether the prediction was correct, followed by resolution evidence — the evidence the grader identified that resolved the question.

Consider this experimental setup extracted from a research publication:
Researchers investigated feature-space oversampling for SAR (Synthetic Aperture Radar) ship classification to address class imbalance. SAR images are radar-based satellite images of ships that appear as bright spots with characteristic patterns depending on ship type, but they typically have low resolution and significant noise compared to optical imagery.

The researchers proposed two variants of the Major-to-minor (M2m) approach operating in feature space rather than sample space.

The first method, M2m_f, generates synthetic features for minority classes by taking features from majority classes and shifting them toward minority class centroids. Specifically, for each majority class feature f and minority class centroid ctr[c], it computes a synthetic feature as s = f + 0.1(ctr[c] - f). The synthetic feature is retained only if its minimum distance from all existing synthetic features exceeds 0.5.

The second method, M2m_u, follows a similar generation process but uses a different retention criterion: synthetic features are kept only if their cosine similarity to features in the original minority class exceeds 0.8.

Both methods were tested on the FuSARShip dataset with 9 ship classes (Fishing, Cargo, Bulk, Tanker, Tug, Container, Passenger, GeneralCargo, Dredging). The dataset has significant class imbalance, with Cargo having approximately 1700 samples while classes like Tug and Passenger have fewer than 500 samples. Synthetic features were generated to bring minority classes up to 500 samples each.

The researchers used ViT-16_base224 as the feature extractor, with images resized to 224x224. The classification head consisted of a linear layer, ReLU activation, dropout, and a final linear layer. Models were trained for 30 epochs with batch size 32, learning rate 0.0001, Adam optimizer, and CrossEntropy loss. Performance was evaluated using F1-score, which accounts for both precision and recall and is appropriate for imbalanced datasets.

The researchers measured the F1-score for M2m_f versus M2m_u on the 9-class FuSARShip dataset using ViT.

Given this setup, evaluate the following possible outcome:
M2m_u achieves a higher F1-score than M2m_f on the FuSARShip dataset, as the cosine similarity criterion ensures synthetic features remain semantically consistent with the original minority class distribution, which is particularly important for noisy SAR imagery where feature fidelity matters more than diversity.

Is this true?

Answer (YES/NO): YES